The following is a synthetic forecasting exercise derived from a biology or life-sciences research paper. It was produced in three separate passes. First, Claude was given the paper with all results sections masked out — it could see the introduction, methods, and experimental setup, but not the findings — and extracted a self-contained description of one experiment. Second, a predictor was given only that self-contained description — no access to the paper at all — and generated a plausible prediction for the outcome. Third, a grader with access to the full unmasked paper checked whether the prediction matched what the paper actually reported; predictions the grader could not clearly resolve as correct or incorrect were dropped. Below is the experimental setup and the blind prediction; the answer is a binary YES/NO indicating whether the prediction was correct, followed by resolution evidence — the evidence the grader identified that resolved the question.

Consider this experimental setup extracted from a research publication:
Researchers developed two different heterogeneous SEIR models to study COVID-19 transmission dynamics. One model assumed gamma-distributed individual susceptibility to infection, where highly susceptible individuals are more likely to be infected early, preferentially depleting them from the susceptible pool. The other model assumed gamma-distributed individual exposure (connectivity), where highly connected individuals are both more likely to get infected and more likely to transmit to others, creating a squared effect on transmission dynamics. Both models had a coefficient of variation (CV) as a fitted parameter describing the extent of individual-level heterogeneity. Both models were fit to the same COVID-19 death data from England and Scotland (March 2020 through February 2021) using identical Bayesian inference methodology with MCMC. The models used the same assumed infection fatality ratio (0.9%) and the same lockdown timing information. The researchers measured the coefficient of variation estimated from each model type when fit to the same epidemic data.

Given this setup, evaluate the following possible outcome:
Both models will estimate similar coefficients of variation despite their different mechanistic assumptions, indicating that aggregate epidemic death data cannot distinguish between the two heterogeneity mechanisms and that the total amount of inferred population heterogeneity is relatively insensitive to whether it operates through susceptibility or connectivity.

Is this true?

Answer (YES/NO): NO